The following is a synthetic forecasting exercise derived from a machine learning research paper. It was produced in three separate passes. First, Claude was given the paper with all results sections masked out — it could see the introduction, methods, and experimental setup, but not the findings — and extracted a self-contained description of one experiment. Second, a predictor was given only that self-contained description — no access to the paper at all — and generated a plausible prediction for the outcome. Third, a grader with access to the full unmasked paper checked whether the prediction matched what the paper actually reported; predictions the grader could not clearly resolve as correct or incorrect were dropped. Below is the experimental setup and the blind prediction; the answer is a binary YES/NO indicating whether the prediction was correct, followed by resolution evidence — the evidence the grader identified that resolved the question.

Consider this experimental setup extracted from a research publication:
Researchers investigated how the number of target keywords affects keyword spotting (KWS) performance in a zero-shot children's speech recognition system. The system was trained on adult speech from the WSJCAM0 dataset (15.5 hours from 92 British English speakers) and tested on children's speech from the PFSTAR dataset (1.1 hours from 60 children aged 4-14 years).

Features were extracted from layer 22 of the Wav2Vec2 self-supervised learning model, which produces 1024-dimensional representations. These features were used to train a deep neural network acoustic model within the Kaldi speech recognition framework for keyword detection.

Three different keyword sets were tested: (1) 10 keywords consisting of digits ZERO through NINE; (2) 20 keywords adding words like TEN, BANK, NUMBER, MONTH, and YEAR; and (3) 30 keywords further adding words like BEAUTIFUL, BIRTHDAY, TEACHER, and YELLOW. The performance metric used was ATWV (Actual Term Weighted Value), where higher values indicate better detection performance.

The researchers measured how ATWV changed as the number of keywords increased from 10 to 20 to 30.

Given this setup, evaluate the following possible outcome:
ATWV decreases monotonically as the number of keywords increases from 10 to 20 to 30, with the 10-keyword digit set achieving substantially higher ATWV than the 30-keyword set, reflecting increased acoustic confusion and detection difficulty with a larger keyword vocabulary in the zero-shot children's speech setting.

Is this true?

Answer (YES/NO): NO